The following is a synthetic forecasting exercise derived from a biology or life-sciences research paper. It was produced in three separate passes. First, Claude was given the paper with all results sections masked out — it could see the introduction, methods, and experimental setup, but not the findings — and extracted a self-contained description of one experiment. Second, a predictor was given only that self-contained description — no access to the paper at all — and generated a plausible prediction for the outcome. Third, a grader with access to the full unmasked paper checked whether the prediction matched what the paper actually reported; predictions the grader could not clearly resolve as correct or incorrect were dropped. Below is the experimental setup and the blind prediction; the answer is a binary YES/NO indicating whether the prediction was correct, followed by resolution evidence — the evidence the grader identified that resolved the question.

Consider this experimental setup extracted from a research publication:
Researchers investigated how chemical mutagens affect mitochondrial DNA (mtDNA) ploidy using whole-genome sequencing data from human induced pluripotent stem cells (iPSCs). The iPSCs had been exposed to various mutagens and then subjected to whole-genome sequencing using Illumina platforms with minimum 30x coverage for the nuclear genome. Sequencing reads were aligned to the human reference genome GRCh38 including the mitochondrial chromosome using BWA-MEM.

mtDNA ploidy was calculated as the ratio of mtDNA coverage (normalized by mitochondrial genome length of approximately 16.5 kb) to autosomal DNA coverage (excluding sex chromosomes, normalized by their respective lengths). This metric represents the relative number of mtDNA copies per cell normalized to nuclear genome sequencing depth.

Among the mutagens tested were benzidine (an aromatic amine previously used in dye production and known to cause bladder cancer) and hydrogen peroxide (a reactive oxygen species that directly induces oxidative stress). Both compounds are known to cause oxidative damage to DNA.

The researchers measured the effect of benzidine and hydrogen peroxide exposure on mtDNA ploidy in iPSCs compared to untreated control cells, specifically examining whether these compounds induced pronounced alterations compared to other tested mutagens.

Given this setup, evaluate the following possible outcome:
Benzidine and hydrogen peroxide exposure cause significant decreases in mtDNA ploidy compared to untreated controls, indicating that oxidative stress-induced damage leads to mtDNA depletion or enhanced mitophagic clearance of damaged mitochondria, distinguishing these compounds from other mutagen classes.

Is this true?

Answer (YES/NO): NO